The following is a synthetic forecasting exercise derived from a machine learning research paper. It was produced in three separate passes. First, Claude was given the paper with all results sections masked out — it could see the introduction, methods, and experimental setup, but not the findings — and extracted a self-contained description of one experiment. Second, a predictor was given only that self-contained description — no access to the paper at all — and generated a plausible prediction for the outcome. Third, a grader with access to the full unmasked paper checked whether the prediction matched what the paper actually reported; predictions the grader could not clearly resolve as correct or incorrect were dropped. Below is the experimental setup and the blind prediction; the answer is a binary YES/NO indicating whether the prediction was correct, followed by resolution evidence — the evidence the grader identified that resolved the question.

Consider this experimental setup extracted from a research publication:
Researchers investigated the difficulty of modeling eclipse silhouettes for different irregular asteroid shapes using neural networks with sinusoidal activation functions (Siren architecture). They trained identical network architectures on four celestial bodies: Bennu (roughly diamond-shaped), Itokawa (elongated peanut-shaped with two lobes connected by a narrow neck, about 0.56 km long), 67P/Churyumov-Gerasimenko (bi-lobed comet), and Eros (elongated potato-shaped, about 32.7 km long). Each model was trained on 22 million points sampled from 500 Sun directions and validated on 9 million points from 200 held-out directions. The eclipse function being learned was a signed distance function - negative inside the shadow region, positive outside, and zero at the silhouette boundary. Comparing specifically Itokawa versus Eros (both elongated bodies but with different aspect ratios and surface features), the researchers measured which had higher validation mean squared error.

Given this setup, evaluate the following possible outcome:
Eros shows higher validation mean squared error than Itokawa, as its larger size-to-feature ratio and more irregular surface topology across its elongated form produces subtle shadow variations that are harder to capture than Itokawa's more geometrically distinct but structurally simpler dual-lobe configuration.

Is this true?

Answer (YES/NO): NO